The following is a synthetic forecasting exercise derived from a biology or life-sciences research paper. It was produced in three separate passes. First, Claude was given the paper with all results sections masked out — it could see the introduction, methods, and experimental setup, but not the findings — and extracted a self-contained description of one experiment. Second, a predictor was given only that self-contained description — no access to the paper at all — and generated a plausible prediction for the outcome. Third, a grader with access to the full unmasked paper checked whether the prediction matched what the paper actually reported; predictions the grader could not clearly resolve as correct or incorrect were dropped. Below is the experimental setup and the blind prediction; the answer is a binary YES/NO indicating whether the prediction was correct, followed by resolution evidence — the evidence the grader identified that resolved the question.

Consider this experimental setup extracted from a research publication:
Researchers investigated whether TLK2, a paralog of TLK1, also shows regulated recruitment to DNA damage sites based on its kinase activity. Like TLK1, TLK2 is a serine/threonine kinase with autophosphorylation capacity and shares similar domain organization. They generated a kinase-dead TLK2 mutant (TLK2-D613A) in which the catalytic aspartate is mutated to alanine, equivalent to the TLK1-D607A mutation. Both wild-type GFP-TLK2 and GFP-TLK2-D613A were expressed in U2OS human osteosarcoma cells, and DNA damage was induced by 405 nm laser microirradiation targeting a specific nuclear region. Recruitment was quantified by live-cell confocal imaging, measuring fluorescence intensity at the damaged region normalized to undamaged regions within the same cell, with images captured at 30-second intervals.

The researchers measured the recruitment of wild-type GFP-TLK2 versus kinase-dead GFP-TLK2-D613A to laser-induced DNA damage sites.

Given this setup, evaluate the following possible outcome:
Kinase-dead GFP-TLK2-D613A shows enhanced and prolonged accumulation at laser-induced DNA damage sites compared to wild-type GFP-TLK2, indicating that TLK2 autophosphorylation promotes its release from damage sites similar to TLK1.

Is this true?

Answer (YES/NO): YES